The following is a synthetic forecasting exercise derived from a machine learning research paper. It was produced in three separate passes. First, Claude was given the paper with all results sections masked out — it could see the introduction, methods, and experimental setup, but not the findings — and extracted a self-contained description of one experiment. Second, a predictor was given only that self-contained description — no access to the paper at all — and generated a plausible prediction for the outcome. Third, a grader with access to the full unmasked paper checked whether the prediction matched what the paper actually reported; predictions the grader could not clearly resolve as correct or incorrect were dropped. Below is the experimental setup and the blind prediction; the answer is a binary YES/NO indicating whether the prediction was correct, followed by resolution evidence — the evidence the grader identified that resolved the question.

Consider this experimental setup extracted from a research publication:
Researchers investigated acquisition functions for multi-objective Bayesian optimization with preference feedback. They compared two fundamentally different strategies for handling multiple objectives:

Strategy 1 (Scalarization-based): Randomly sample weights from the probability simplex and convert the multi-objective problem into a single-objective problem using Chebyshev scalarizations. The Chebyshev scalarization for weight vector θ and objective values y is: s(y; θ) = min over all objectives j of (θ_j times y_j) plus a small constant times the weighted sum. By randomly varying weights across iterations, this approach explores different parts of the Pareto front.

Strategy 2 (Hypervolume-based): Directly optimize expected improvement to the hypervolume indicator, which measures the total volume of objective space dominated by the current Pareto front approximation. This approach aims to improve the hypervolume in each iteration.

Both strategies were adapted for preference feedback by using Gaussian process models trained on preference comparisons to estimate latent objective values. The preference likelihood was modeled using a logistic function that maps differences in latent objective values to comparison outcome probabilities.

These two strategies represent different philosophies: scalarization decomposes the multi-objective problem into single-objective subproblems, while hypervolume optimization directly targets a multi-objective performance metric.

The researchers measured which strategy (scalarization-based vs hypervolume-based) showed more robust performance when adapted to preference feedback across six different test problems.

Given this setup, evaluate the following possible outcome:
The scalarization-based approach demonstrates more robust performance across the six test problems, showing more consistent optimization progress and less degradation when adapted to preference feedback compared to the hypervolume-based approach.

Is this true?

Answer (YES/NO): YES